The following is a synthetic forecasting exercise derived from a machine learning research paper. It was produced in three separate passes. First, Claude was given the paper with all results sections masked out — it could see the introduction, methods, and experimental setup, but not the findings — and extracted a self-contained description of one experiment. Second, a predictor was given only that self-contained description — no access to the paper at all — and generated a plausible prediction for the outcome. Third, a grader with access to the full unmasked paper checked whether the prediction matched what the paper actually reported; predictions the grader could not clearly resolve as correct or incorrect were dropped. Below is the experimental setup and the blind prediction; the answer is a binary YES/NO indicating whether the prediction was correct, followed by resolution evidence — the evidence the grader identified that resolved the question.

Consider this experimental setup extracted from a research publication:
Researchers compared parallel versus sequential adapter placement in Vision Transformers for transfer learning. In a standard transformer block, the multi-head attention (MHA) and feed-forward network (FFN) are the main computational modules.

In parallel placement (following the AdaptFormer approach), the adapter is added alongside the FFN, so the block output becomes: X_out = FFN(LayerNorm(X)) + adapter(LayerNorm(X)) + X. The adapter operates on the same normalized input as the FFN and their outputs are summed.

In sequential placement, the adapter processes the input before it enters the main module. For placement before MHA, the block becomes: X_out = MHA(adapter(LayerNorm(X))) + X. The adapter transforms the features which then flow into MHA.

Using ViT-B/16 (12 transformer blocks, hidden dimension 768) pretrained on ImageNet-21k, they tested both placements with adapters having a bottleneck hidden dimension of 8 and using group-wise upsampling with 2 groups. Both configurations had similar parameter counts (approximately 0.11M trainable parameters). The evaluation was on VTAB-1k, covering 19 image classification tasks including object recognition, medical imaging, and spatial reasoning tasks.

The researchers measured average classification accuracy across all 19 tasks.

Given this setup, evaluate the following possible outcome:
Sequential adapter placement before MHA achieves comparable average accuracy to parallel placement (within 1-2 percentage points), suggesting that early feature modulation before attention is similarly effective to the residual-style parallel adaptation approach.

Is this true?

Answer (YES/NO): YES